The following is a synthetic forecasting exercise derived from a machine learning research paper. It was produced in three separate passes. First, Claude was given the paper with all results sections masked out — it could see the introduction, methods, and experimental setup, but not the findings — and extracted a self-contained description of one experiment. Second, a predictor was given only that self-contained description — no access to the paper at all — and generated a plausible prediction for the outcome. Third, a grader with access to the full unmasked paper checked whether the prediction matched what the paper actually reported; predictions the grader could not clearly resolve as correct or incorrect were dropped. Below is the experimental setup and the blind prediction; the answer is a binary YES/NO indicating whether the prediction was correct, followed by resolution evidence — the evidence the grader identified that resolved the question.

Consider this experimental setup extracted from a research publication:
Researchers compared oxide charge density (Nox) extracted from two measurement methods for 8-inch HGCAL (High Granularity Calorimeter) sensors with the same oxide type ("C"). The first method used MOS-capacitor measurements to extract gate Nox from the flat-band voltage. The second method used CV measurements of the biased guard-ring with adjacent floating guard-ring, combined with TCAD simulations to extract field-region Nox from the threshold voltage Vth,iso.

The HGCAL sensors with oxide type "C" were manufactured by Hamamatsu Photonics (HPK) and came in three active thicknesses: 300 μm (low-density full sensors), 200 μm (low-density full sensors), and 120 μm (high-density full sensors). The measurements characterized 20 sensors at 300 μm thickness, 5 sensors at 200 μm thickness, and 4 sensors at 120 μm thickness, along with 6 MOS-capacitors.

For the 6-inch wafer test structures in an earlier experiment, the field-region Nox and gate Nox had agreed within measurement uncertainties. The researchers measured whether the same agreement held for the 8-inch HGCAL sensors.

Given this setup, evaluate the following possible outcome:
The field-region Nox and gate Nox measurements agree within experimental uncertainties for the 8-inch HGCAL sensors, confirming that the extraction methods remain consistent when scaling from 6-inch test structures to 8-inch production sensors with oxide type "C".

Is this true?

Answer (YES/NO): NO